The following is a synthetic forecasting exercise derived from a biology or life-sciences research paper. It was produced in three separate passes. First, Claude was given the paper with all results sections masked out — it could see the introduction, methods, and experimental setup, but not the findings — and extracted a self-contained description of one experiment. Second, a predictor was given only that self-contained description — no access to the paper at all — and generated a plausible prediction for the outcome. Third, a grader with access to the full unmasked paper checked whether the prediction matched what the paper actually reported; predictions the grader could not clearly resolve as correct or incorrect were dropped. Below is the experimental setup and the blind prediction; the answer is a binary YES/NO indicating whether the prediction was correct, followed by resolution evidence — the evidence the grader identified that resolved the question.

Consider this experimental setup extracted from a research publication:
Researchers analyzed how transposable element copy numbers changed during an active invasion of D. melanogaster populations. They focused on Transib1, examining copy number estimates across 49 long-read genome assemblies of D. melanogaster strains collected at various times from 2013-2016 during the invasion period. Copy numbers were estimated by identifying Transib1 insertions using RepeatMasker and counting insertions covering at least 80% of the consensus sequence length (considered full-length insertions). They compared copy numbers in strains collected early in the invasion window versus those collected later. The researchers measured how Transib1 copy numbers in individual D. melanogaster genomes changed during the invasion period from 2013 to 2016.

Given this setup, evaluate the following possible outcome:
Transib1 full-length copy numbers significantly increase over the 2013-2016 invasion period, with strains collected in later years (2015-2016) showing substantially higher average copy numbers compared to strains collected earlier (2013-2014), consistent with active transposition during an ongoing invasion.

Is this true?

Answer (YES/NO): YES